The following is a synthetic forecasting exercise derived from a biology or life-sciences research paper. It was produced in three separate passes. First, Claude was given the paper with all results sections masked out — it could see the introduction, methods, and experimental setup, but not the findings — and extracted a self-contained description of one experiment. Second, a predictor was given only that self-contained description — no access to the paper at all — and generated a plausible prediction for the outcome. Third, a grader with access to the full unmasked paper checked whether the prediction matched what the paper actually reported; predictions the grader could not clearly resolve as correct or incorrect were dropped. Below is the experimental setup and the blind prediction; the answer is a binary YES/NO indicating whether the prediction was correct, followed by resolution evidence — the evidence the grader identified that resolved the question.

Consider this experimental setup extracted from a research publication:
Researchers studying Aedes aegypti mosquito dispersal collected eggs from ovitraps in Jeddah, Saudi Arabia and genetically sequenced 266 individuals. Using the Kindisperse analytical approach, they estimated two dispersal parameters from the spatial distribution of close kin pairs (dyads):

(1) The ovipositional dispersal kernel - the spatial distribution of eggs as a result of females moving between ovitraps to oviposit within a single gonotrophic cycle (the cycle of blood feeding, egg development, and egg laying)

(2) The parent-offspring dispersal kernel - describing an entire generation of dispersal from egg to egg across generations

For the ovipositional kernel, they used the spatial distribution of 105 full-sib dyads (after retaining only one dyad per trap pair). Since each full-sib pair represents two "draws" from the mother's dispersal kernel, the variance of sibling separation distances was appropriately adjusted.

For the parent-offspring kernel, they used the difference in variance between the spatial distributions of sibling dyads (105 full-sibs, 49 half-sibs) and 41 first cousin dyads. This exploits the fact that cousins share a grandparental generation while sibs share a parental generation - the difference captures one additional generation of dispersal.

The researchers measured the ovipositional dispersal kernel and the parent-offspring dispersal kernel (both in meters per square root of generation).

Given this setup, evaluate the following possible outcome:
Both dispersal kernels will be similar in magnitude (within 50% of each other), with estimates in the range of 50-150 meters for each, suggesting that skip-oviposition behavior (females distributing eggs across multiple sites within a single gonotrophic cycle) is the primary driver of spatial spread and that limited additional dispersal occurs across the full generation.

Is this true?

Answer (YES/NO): YES